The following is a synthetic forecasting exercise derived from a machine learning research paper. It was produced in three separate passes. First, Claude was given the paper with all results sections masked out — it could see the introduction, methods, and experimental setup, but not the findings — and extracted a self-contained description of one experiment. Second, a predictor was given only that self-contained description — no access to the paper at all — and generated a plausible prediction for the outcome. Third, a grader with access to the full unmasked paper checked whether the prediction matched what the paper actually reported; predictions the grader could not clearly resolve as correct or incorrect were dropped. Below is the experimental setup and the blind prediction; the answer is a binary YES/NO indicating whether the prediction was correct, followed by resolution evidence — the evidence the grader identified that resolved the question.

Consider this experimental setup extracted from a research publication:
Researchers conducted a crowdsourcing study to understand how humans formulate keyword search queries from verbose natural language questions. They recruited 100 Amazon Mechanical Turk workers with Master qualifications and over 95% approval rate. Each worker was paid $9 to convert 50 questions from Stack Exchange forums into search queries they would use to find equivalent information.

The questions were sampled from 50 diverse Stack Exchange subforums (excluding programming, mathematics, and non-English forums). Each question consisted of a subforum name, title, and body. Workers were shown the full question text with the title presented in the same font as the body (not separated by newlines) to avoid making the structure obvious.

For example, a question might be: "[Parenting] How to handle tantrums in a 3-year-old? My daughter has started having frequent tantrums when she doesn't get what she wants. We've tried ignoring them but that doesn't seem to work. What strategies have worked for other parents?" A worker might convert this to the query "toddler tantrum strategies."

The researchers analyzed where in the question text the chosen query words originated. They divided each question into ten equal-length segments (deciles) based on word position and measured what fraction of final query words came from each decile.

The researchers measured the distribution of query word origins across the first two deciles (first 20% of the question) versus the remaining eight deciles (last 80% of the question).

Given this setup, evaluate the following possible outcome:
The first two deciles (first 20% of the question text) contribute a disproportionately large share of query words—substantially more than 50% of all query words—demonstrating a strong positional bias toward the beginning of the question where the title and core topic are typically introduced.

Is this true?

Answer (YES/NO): YES